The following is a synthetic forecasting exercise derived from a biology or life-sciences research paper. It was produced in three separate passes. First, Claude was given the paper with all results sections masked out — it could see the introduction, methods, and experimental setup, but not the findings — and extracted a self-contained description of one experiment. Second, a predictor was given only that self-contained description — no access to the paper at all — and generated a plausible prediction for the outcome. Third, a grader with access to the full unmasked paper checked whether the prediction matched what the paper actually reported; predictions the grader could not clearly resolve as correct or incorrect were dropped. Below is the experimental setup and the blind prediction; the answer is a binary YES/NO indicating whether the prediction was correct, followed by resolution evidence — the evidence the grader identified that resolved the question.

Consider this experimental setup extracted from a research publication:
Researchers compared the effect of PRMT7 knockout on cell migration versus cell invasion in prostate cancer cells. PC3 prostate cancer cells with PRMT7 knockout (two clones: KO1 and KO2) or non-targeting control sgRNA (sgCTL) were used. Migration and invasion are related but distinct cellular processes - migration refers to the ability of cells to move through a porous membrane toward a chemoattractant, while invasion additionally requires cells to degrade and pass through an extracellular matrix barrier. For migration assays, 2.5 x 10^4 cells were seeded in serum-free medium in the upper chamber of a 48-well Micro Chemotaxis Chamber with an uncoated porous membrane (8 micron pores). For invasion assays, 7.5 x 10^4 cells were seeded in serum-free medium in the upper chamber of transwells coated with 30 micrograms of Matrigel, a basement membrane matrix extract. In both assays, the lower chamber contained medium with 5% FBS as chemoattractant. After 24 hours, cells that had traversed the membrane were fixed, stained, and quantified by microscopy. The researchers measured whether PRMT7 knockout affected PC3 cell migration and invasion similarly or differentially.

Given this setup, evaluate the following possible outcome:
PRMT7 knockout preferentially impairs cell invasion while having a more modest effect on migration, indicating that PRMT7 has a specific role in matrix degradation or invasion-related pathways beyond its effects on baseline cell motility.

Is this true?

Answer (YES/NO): NO